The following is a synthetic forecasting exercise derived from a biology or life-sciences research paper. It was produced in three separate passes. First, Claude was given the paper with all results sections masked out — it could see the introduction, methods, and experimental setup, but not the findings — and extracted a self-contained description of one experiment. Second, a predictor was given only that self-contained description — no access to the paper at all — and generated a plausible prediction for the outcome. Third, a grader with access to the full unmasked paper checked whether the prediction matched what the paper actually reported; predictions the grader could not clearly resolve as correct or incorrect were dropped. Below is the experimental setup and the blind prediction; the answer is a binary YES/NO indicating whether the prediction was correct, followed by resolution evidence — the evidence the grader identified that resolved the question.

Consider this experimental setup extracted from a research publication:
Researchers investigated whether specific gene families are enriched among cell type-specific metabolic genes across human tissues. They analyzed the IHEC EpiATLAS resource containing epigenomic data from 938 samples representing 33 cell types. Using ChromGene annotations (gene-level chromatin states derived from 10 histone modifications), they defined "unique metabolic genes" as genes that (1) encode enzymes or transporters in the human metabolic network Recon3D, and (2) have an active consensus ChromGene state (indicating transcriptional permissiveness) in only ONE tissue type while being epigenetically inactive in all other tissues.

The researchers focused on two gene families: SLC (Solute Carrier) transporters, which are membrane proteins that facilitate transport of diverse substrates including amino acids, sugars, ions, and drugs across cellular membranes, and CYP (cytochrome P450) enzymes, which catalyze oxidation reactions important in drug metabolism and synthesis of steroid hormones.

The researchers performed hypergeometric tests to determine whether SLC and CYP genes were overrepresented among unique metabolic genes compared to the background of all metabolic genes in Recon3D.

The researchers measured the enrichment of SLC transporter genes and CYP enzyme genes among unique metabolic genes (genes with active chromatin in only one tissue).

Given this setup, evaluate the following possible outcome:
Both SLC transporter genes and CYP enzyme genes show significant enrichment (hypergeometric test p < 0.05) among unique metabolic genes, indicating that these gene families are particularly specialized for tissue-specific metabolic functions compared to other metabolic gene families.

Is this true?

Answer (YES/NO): YES